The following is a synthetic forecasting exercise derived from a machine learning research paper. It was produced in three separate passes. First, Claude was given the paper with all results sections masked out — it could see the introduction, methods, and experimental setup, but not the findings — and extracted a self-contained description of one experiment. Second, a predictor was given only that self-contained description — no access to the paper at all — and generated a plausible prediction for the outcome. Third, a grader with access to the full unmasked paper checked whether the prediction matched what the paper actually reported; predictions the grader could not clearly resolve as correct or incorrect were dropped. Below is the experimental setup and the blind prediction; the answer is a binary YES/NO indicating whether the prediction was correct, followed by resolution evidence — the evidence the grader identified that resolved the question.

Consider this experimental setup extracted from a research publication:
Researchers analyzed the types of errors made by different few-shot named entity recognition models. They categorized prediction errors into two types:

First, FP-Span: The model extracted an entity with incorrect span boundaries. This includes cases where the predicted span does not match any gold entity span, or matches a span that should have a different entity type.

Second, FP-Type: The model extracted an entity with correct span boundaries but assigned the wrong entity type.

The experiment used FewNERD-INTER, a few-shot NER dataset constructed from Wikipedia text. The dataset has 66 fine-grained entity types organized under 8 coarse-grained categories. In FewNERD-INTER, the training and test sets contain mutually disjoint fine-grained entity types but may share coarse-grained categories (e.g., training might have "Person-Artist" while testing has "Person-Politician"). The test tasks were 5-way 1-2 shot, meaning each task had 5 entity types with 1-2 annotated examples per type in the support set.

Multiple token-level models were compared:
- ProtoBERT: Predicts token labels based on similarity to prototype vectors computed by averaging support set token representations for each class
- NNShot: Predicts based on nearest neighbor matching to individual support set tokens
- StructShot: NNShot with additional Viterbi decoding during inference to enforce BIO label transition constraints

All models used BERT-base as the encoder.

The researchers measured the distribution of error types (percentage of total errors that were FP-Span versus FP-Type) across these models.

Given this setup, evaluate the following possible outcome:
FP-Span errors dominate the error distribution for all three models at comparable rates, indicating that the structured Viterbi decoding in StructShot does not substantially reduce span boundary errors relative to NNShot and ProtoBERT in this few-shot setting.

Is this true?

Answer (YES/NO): NO